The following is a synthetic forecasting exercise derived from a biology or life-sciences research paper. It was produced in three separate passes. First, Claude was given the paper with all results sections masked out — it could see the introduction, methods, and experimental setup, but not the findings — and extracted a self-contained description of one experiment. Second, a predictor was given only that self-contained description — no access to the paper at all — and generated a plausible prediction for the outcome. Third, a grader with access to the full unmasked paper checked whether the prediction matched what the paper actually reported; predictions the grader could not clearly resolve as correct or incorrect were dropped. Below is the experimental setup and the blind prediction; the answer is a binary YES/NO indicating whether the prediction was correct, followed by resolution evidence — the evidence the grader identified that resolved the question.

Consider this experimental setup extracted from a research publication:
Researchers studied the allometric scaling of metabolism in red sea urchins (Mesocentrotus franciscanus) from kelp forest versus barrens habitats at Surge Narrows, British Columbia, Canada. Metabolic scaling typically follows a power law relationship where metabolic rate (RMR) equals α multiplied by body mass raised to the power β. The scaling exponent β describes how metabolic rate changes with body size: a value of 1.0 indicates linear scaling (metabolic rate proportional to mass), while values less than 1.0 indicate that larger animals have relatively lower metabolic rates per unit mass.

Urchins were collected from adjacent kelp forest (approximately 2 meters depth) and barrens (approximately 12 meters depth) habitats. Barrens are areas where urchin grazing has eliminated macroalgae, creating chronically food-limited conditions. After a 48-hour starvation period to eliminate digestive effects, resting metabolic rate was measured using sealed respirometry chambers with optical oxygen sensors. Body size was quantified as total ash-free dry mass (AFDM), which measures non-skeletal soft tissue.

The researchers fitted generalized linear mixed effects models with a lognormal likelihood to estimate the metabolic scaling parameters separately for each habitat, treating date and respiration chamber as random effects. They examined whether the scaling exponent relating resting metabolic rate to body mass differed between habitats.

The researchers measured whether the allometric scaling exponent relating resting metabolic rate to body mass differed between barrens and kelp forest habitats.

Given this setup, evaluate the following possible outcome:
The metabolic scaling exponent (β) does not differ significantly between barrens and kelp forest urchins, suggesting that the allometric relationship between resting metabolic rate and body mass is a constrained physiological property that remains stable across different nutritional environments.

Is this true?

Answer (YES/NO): YES